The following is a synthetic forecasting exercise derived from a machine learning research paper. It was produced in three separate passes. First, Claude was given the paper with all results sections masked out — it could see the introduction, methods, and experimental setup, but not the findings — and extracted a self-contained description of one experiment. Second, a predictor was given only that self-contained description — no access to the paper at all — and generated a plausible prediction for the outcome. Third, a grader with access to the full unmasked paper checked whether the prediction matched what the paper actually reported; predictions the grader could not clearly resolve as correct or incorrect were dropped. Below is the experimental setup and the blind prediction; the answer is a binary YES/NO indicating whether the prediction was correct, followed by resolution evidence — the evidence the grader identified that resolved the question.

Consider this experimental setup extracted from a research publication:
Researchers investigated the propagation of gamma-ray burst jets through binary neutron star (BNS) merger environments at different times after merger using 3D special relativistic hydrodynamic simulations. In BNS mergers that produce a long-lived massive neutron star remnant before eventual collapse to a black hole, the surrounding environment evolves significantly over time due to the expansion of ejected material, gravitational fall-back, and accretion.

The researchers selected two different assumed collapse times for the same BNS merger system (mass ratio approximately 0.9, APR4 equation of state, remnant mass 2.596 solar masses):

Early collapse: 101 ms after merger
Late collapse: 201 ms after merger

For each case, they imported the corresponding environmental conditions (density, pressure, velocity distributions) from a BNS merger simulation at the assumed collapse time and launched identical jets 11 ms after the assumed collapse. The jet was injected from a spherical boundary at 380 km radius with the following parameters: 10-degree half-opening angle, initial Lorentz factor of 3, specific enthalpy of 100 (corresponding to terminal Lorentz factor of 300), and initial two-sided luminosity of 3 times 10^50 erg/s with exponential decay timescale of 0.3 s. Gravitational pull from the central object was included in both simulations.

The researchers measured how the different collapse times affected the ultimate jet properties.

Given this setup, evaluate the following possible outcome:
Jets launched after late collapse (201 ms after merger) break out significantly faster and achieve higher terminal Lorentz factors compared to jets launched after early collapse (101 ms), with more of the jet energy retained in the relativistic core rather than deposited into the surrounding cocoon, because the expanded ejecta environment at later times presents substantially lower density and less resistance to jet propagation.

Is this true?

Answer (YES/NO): NO